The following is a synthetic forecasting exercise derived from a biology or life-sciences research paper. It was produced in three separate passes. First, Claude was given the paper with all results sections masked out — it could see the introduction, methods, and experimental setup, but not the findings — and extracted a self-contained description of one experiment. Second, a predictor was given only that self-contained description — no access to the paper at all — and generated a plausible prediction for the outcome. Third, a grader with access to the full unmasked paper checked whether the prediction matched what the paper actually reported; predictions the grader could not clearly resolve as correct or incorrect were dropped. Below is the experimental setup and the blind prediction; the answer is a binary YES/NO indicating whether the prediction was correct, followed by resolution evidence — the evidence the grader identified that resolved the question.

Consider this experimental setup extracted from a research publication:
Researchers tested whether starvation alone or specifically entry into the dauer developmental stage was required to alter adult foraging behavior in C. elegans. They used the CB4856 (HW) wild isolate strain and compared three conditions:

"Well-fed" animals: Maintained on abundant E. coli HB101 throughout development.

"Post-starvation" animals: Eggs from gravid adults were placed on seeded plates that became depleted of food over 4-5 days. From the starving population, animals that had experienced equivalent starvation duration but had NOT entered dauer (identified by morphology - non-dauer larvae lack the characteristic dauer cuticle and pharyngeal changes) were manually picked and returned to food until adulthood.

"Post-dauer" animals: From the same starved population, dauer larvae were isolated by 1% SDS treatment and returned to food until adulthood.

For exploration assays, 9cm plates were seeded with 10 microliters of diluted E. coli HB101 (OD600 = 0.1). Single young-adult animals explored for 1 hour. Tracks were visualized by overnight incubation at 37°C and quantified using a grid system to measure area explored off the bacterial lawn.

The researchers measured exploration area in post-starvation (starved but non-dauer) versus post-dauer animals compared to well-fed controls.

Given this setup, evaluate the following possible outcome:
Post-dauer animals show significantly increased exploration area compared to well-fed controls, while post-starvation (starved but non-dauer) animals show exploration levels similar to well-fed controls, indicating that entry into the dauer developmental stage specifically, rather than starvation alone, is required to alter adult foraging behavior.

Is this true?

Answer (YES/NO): NO